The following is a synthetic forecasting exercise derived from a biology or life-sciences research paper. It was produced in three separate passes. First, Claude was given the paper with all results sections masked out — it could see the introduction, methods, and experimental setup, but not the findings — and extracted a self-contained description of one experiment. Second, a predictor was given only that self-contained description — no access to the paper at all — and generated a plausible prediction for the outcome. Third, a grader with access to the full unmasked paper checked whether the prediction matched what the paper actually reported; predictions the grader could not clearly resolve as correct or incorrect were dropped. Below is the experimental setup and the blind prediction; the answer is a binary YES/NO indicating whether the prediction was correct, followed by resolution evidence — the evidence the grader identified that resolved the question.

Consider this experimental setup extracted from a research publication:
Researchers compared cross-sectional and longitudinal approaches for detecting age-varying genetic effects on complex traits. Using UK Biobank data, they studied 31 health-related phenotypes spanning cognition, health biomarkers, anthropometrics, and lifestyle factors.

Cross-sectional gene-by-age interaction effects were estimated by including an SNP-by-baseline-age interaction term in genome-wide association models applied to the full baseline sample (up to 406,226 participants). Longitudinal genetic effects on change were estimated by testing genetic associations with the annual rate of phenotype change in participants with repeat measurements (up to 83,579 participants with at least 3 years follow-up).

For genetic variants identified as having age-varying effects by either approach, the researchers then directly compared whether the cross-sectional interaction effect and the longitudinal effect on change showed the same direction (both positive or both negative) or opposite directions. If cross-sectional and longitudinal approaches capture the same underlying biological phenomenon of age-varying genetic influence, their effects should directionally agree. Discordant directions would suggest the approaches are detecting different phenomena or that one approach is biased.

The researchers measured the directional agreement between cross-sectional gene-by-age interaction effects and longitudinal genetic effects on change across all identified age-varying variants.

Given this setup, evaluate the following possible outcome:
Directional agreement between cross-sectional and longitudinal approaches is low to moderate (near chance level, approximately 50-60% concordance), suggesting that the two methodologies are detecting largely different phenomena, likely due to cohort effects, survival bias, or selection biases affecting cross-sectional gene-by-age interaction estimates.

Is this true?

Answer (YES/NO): NO